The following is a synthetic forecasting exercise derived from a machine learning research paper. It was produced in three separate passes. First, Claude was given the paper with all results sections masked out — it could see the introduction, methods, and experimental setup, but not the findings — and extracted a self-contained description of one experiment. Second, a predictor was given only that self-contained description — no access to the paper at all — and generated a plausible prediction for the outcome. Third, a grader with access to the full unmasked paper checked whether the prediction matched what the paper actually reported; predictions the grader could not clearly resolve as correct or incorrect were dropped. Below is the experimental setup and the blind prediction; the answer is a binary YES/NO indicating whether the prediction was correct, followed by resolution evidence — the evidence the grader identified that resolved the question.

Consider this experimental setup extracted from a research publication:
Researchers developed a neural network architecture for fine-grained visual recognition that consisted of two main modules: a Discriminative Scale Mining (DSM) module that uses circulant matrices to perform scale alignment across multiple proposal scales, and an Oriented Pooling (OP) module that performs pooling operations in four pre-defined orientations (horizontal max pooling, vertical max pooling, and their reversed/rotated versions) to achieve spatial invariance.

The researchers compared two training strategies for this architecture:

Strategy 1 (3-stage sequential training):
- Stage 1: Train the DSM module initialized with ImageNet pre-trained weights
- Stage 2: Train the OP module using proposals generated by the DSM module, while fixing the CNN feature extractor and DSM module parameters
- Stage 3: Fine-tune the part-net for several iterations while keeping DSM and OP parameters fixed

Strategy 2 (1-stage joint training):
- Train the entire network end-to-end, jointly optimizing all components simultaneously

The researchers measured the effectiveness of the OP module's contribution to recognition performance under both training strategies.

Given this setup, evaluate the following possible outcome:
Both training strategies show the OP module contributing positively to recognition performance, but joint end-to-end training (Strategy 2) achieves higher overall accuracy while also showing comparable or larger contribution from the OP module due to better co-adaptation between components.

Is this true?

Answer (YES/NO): NO